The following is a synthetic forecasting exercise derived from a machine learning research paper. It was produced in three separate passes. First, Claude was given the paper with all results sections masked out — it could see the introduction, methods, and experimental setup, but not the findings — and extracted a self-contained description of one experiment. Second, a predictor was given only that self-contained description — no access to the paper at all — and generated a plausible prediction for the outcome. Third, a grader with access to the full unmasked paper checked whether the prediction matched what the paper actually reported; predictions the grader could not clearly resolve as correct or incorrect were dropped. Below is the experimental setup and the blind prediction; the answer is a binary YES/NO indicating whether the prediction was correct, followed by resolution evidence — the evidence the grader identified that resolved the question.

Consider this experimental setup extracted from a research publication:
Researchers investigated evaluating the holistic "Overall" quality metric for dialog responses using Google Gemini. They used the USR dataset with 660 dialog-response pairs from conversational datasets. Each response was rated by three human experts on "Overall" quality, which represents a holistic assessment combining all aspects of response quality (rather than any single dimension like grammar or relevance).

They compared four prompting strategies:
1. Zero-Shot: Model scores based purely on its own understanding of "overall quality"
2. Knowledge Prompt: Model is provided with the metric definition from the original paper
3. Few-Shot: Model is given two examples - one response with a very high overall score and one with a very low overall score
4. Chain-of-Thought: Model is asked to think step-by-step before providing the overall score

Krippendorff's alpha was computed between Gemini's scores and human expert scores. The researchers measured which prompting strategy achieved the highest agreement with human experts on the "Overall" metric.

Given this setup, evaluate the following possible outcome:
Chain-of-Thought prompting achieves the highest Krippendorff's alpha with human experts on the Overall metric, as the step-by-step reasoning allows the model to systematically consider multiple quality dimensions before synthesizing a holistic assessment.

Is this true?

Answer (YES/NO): NO